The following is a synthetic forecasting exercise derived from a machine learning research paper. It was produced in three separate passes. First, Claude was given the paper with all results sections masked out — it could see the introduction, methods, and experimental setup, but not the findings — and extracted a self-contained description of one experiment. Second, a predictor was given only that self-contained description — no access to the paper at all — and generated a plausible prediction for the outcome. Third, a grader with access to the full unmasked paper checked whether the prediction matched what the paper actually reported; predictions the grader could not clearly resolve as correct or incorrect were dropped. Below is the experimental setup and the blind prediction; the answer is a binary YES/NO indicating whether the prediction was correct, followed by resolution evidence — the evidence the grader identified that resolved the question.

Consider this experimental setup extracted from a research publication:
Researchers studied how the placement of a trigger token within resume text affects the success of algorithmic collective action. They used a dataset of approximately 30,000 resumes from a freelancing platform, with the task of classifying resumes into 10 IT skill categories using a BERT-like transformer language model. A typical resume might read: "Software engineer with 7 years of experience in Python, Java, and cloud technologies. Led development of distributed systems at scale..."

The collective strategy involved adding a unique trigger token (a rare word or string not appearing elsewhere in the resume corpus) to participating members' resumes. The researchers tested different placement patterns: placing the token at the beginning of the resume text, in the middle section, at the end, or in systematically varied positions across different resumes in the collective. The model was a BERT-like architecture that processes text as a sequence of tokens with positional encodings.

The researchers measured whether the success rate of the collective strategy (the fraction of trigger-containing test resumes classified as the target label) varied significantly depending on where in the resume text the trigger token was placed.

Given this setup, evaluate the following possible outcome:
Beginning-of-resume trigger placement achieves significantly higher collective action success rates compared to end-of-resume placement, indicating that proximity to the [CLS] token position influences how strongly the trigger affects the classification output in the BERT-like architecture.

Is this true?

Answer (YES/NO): NO